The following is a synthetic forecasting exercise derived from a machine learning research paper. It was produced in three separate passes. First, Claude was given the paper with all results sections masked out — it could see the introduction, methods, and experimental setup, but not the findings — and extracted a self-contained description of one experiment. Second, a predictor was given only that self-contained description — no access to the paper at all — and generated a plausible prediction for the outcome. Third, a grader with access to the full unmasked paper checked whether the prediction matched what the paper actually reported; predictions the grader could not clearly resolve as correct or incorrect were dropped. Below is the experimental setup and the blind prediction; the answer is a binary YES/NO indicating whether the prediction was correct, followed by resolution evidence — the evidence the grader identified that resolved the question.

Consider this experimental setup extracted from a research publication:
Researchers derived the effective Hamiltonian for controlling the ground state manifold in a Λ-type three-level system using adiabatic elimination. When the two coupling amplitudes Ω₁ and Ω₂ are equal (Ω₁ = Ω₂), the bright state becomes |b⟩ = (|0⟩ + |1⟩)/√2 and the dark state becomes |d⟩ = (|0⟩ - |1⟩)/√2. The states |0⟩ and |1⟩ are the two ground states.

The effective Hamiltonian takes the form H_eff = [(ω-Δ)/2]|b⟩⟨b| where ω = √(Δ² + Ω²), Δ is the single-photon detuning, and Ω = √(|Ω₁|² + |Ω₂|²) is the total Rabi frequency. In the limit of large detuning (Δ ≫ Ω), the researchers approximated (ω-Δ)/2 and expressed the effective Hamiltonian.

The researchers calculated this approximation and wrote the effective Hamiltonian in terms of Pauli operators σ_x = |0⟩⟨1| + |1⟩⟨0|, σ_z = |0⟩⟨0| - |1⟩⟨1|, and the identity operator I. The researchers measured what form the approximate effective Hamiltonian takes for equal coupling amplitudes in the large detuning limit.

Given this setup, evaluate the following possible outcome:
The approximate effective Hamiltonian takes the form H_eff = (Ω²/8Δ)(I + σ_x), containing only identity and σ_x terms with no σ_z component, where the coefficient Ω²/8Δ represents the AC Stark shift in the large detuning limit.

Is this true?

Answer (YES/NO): YES